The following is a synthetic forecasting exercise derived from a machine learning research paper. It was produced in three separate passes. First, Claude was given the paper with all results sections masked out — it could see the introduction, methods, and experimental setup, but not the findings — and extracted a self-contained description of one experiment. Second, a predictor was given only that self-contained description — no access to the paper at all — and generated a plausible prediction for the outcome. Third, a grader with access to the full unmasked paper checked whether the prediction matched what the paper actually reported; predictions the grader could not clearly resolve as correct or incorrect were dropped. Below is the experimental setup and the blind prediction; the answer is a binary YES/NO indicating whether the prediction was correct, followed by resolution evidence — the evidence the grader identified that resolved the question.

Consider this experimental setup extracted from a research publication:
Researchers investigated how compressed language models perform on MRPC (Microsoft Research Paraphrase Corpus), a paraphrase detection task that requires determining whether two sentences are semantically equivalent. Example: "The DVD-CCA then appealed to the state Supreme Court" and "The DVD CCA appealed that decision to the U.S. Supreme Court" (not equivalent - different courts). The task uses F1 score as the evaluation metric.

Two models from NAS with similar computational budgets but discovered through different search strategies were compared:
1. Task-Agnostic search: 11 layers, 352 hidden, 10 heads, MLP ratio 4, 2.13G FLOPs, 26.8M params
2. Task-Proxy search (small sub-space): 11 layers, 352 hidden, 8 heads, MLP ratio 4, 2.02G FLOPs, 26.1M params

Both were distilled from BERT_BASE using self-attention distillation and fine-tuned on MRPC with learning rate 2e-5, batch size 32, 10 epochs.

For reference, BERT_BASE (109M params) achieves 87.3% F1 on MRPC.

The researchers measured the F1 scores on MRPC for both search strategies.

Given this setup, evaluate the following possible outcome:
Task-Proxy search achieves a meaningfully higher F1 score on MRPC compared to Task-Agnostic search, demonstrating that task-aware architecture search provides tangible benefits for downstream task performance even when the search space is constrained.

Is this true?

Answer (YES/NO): YES